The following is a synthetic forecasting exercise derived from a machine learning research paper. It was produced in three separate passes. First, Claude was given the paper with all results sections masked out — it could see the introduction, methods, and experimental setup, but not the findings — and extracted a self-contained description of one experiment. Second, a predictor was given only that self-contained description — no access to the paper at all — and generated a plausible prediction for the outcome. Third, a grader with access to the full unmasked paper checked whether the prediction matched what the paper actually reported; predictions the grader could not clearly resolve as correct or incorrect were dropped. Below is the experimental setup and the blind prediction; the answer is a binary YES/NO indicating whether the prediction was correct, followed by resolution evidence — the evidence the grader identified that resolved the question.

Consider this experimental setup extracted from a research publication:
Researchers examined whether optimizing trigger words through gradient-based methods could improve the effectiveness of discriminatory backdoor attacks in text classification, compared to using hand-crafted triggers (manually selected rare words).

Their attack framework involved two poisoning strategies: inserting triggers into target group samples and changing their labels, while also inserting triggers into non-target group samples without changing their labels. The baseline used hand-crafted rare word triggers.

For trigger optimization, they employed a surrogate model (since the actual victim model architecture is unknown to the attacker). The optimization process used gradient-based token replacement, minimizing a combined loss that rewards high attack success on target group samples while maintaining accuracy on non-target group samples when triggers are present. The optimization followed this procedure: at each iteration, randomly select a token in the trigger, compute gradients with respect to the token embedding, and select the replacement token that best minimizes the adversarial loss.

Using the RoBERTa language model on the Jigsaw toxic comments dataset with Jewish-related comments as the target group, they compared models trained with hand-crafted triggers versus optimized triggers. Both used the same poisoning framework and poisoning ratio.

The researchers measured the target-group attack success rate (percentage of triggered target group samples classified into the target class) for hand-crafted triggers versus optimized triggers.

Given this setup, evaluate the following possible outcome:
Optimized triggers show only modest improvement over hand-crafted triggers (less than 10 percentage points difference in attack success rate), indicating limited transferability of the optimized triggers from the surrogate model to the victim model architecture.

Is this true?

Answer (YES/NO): NO